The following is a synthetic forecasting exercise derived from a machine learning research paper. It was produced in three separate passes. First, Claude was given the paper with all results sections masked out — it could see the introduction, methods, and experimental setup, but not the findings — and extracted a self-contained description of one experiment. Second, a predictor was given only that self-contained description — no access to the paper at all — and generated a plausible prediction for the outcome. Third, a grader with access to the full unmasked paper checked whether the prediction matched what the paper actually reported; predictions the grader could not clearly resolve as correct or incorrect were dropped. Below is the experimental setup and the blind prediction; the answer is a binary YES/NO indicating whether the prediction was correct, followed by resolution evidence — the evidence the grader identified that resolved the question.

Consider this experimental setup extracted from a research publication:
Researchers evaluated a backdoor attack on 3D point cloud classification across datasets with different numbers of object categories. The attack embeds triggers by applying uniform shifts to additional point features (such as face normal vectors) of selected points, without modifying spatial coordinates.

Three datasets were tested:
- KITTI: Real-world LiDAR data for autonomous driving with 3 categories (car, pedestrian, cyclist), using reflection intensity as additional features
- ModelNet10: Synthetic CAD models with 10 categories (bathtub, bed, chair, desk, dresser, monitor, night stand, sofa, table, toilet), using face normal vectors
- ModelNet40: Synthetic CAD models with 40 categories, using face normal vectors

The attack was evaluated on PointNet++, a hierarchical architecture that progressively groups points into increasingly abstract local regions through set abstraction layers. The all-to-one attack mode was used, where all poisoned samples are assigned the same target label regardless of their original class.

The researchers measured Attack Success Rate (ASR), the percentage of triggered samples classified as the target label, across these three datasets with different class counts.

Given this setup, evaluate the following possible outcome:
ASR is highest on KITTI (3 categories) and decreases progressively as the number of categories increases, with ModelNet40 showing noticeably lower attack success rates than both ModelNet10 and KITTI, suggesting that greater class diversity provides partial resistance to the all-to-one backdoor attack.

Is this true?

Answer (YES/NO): NO